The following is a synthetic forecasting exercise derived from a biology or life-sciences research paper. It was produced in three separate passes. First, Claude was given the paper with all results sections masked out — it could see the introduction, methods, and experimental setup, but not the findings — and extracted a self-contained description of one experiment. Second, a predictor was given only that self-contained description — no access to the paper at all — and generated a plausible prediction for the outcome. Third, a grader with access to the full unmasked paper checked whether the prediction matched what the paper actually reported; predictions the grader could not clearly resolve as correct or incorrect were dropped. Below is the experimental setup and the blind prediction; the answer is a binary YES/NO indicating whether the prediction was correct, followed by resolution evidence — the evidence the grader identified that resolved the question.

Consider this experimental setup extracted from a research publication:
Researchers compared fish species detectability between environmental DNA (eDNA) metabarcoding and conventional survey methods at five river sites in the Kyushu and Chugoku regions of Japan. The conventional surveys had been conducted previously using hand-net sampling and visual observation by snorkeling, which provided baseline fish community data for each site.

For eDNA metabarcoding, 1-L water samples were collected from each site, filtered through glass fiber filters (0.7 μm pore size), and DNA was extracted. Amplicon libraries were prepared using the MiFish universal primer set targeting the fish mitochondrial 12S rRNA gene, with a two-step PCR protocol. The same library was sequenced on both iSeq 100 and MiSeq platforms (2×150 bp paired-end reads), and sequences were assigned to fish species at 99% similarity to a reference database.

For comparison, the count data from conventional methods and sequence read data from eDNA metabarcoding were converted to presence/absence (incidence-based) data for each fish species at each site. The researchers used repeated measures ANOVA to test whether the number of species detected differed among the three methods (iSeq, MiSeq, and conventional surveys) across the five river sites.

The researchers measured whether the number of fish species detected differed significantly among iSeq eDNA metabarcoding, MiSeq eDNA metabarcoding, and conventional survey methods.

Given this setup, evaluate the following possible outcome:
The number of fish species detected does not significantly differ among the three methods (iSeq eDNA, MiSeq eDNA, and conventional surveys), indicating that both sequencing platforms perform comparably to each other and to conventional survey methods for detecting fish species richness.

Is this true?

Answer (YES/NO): NO